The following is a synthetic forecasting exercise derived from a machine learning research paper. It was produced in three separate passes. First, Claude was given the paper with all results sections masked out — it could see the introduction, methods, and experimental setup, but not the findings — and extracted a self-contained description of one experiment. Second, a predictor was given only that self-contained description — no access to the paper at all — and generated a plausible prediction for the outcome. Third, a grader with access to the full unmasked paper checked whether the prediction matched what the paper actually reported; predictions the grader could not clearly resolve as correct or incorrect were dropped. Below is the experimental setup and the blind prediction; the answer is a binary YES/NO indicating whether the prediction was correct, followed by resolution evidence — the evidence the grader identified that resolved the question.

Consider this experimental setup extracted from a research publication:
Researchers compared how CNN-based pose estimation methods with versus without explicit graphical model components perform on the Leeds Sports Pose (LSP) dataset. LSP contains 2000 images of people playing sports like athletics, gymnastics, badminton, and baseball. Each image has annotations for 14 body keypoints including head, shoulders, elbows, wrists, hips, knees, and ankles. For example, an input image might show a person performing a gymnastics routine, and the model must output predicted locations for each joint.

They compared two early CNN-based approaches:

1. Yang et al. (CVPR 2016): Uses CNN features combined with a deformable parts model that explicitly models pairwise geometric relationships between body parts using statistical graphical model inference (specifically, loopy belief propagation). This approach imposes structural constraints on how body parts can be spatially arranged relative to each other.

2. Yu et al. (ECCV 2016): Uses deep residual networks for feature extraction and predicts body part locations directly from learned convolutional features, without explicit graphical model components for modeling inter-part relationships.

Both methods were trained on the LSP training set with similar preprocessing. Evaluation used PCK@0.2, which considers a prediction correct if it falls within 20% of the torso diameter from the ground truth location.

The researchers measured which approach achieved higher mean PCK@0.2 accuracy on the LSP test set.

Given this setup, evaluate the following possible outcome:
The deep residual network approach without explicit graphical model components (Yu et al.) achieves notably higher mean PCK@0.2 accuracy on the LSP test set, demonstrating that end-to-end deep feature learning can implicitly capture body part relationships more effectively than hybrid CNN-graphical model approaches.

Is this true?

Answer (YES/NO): YES